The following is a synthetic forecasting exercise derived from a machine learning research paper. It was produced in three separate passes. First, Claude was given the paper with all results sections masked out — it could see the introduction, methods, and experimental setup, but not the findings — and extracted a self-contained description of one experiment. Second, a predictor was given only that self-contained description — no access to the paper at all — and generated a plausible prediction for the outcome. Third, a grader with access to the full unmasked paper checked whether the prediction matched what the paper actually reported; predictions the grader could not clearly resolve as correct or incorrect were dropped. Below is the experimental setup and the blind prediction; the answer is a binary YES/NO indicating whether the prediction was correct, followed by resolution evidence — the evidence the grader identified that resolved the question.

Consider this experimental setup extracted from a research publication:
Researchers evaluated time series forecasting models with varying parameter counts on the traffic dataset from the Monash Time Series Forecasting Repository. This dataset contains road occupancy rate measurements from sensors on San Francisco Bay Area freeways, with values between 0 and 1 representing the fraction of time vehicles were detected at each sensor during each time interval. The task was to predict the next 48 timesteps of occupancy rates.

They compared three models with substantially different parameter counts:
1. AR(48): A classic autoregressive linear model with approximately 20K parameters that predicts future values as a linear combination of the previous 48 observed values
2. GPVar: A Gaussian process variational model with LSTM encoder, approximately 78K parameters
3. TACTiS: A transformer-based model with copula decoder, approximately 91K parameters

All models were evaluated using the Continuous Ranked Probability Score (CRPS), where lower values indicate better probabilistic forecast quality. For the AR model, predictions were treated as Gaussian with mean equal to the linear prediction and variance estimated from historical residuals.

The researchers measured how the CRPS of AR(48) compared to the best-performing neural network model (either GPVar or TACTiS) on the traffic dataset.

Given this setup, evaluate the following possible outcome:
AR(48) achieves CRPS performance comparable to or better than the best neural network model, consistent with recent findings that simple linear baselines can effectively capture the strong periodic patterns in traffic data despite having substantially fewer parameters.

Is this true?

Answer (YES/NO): NO